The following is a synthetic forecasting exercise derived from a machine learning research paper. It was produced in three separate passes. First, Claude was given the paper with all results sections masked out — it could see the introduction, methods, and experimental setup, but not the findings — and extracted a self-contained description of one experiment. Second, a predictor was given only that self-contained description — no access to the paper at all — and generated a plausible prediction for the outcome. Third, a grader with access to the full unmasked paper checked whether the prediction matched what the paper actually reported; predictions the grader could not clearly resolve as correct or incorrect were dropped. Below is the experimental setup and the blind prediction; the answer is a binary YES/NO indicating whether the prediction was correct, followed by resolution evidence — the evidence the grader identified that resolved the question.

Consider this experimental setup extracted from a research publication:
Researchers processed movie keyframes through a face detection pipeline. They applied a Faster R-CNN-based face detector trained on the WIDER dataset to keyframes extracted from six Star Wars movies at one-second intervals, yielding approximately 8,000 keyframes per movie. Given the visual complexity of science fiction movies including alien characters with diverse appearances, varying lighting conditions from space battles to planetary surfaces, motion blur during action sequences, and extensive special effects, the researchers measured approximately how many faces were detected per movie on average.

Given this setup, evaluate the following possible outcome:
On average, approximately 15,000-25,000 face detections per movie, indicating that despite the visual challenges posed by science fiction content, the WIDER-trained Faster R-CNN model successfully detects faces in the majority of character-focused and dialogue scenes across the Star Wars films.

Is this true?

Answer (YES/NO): NO